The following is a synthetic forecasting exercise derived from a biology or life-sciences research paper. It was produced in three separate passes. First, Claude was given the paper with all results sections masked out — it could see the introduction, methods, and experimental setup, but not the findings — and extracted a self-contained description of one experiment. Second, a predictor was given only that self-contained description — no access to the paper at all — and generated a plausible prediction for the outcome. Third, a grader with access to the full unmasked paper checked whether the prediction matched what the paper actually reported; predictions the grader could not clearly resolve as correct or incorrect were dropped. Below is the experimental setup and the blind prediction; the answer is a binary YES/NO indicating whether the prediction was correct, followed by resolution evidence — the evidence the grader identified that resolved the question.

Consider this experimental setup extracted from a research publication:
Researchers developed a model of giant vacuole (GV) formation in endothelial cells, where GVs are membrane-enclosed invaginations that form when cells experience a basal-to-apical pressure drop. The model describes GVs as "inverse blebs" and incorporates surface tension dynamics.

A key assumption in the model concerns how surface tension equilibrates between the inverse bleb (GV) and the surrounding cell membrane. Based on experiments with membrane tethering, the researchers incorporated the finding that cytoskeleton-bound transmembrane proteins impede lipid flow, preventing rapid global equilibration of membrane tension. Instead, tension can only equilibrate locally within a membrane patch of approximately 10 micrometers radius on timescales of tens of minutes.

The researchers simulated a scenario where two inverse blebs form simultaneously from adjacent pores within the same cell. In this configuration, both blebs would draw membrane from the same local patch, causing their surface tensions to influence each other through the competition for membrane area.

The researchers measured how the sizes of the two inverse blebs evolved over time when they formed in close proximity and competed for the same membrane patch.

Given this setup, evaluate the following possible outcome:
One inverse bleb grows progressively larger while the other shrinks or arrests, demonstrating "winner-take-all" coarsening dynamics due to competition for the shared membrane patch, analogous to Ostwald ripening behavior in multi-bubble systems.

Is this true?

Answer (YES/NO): YES